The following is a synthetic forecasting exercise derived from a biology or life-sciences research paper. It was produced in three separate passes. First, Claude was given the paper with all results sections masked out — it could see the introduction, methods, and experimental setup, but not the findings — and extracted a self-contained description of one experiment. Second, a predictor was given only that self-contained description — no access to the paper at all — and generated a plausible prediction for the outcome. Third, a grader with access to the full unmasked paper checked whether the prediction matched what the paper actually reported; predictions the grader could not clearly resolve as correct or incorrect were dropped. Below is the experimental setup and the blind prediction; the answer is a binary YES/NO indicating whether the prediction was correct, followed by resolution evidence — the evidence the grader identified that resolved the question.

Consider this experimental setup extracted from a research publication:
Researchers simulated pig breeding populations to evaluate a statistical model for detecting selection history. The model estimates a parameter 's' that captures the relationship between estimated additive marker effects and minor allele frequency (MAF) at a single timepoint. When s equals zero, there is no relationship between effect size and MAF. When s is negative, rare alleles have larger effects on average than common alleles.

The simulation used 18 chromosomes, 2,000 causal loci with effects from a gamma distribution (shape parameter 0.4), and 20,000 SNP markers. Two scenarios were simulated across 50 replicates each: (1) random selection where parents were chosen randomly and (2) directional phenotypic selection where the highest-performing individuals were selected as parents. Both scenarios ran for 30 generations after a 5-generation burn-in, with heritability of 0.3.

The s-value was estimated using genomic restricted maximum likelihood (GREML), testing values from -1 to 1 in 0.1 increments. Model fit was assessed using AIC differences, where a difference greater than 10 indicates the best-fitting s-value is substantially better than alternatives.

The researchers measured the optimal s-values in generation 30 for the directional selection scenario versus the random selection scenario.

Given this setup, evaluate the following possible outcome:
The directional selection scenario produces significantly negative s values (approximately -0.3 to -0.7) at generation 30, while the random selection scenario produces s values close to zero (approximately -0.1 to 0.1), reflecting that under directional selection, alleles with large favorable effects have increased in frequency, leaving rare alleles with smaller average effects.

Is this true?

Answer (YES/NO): NO